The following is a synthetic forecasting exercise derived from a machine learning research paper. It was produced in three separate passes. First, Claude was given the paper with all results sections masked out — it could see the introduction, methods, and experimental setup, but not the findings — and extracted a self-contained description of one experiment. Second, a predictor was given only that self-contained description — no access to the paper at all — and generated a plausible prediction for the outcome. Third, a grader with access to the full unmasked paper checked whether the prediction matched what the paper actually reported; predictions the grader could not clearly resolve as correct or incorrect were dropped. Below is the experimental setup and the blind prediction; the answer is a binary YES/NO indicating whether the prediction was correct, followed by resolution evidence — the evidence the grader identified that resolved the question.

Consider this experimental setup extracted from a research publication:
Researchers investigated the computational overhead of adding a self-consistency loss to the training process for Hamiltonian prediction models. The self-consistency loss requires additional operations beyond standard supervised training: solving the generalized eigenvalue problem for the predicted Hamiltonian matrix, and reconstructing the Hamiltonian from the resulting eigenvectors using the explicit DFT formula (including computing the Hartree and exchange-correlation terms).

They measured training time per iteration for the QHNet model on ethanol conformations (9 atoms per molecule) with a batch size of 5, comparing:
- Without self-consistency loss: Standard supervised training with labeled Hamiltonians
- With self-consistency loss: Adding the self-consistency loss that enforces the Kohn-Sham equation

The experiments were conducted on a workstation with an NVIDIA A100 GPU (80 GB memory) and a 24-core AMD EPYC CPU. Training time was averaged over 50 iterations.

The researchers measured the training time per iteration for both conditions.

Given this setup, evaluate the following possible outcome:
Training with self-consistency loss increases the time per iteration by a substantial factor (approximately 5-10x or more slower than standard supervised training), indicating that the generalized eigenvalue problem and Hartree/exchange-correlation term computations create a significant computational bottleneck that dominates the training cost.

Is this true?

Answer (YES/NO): NO